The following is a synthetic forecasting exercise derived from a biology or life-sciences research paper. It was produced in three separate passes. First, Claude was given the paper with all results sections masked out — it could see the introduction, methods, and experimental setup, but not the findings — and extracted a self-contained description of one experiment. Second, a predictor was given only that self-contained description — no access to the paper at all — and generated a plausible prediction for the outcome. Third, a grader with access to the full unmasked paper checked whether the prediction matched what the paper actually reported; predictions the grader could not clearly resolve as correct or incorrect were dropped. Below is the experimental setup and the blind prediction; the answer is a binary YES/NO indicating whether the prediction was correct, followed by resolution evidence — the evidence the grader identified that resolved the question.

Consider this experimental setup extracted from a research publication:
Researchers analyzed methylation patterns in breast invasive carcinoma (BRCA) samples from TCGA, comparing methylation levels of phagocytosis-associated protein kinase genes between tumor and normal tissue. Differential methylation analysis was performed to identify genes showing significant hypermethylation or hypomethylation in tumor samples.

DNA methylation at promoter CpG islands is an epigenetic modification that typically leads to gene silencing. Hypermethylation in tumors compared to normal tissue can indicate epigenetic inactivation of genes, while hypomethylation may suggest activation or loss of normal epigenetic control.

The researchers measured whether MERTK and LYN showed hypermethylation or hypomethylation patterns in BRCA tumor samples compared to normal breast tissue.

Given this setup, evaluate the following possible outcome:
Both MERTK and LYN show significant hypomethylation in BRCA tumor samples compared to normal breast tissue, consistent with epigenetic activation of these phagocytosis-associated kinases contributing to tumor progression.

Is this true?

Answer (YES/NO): NO